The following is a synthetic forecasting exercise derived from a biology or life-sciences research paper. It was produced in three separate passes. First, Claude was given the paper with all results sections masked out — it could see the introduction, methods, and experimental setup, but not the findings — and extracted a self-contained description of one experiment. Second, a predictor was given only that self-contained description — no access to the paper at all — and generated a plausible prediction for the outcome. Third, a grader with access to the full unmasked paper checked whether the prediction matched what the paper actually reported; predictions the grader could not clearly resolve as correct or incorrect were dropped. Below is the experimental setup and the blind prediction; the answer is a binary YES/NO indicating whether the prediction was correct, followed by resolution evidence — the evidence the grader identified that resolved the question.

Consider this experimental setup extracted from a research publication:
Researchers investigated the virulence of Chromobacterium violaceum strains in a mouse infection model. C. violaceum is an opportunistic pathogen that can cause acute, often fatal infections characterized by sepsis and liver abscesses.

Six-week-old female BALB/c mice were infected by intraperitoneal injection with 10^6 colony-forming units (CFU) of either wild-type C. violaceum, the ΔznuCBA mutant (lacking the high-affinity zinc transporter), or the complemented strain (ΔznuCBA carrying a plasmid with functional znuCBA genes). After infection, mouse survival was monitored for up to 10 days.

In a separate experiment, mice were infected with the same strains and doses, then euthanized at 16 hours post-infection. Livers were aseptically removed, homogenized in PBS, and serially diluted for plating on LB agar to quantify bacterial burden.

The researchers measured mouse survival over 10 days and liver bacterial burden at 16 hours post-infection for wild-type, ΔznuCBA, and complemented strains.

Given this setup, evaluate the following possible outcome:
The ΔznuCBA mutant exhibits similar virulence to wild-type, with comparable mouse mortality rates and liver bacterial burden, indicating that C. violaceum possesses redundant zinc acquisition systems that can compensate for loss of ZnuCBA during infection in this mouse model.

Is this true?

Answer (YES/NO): NO